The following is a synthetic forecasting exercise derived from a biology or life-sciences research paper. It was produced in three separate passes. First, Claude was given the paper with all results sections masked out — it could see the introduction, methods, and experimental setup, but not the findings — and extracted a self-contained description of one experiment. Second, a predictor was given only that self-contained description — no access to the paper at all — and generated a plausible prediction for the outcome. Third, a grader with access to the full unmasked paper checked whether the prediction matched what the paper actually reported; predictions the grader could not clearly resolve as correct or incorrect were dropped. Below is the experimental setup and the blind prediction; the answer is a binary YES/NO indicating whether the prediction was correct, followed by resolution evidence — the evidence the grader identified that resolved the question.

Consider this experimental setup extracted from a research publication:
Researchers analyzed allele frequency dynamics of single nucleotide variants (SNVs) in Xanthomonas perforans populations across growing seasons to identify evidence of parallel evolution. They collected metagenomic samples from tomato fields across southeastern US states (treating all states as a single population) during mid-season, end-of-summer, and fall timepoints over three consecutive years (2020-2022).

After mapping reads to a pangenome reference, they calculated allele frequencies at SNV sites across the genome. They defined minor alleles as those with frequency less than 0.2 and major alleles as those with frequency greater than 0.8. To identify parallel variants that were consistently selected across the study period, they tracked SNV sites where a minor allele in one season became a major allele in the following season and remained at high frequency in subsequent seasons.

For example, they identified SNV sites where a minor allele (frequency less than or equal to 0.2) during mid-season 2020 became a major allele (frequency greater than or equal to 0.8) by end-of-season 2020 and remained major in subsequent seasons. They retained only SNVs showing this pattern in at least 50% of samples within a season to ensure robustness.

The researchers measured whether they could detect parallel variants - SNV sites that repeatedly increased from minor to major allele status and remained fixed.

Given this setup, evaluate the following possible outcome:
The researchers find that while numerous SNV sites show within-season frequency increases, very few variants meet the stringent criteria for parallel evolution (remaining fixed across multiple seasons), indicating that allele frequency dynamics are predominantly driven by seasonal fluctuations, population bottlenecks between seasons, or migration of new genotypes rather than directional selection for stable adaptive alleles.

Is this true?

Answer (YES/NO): YES